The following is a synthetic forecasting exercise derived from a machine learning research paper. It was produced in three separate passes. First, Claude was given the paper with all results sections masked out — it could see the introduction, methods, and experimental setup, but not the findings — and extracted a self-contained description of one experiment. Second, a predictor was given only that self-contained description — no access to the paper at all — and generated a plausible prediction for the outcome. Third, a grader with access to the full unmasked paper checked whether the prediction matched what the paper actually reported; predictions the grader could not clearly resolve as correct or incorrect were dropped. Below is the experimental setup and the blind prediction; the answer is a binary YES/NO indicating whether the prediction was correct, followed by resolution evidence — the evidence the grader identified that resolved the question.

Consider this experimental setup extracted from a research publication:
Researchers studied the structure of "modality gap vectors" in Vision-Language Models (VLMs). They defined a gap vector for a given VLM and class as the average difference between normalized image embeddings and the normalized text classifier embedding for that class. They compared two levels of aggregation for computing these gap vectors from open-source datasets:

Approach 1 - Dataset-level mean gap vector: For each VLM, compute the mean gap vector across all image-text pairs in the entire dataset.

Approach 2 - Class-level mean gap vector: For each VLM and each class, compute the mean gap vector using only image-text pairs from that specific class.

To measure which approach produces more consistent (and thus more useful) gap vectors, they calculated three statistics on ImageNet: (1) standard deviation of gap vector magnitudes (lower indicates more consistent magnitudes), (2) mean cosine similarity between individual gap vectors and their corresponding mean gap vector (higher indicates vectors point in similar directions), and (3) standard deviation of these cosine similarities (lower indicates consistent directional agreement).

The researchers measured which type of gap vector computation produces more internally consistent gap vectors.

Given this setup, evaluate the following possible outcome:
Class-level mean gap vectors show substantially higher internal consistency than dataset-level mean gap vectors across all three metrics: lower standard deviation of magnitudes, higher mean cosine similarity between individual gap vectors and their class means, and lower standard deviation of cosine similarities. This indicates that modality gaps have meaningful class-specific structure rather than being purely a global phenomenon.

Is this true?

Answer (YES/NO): YES